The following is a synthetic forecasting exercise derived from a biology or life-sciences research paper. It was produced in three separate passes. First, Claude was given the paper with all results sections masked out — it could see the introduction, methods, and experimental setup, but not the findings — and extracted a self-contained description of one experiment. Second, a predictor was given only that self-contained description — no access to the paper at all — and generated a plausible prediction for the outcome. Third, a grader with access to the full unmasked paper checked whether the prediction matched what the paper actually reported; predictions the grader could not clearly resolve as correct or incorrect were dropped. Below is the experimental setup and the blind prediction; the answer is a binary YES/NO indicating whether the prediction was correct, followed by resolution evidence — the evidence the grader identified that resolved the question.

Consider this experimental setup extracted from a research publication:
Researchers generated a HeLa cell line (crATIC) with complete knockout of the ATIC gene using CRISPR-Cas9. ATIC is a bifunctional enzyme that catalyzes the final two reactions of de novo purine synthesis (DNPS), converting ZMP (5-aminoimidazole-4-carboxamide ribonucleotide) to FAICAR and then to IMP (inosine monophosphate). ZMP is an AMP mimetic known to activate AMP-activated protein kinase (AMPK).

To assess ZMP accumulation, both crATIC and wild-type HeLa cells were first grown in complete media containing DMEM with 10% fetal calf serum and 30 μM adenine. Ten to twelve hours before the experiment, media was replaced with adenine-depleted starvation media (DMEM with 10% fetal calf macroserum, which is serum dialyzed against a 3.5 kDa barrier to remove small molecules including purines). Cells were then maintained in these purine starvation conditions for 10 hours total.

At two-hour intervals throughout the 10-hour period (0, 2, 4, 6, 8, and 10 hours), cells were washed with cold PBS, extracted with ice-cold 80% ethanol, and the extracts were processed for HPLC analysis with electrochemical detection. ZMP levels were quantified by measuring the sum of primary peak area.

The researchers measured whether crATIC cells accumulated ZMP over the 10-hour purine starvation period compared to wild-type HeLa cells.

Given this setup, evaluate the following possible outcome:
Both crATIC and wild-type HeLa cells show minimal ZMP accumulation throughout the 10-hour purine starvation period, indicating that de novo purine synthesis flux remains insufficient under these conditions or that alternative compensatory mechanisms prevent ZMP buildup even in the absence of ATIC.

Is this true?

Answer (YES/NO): NO